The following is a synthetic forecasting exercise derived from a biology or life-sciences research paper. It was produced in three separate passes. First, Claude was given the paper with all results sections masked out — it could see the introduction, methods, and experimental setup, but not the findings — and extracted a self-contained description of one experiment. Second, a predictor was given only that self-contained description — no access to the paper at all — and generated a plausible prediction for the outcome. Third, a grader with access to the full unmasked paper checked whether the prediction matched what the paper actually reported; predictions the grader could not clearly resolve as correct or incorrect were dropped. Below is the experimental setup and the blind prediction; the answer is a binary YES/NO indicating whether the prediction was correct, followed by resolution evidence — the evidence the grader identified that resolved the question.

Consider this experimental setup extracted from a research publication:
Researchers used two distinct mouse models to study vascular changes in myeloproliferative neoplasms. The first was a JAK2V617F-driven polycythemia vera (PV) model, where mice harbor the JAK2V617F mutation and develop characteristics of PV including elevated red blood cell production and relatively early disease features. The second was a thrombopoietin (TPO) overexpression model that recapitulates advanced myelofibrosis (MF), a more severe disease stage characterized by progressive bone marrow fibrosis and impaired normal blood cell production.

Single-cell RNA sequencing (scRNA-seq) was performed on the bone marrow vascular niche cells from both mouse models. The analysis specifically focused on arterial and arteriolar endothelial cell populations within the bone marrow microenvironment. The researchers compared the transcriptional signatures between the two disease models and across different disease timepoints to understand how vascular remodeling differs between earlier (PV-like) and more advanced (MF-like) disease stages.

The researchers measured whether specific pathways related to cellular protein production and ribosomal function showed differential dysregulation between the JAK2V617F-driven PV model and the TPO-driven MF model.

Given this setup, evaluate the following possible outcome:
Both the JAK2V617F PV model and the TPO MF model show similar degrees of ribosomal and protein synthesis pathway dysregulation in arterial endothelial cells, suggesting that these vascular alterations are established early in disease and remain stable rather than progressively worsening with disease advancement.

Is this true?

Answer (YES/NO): NO